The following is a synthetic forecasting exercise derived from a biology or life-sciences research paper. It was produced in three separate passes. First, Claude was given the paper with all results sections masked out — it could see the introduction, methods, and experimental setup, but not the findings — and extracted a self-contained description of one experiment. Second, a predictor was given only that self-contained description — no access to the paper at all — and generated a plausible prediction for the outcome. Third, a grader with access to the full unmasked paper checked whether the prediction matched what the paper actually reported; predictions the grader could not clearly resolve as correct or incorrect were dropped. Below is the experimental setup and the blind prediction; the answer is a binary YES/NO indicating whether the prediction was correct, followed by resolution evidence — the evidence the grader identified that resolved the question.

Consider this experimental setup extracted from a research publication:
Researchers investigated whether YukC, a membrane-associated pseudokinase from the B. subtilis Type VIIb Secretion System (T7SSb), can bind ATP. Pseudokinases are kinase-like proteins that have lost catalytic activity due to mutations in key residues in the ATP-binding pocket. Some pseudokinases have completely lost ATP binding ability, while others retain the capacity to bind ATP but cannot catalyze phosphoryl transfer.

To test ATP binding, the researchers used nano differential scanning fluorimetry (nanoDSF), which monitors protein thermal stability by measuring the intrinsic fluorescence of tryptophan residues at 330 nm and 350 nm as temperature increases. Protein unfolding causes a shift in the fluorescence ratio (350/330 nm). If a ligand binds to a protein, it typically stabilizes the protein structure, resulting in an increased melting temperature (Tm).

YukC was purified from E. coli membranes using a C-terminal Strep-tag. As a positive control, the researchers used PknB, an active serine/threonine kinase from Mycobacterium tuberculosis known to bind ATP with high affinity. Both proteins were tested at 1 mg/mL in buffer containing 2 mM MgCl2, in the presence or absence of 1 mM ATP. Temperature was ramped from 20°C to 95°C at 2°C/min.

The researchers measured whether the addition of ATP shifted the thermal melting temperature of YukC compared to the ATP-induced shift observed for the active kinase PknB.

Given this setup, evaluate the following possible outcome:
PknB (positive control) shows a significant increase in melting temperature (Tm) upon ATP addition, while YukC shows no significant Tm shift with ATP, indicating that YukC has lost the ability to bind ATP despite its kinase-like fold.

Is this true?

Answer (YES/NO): YES